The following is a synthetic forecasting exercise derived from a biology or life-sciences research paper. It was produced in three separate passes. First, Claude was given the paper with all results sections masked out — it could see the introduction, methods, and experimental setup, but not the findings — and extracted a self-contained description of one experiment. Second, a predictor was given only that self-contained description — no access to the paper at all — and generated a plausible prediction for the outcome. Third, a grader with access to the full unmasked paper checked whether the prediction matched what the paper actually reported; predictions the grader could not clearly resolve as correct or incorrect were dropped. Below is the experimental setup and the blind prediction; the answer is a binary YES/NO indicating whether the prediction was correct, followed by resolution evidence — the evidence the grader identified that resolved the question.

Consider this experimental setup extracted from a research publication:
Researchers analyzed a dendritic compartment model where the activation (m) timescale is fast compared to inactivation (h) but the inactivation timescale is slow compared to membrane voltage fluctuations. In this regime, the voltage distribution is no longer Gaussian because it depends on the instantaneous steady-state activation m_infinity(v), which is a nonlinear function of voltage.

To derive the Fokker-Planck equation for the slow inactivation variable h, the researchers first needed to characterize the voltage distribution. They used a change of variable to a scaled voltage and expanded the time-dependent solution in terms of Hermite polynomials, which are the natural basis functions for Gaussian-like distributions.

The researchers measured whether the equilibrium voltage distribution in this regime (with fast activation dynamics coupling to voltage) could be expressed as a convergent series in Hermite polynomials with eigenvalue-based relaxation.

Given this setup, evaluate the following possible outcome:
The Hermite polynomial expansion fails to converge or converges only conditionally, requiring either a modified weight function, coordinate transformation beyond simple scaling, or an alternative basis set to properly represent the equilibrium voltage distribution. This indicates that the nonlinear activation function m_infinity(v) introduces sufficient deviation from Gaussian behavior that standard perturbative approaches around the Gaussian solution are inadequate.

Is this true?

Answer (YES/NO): NO